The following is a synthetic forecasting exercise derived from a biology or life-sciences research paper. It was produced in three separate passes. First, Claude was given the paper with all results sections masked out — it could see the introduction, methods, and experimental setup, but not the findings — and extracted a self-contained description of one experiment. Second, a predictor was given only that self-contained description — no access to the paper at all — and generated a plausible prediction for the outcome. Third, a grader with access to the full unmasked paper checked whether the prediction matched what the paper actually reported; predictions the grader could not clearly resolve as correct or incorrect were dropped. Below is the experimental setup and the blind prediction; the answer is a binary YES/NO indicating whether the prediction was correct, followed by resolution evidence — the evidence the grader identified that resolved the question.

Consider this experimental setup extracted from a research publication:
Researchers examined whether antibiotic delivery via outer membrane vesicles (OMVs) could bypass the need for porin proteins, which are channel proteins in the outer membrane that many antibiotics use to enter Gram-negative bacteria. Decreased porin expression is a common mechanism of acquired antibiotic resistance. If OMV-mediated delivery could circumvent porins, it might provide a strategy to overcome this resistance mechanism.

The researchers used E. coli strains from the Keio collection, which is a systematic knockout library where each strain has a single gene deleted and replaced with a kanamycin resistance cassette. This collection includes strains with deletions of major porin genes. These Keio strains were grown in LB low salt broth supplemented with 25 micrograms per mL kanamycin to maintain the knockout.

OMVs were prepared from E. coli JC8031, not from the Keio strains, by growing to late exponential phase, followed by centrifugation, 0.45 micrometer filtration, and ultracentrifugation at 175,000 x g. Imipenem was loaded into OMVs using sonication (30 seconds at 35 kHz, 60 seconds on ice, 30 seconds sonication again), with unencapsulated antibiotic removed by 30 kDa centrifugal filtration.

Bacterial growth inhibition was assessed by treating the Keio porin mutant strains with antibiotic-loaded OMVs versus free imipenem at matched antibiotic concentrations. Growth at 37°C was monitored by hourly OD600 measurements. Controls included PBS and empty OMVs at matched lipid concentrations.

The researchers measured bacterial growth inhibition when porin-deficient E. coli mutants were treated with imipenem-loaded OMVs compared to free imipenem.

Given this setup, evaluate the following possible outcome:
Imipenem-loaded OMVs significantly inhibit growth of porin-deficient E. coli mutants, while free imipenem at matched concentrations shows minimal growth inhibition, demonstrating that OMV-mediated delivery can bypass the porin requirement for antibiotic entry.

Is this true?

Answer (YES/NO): NO